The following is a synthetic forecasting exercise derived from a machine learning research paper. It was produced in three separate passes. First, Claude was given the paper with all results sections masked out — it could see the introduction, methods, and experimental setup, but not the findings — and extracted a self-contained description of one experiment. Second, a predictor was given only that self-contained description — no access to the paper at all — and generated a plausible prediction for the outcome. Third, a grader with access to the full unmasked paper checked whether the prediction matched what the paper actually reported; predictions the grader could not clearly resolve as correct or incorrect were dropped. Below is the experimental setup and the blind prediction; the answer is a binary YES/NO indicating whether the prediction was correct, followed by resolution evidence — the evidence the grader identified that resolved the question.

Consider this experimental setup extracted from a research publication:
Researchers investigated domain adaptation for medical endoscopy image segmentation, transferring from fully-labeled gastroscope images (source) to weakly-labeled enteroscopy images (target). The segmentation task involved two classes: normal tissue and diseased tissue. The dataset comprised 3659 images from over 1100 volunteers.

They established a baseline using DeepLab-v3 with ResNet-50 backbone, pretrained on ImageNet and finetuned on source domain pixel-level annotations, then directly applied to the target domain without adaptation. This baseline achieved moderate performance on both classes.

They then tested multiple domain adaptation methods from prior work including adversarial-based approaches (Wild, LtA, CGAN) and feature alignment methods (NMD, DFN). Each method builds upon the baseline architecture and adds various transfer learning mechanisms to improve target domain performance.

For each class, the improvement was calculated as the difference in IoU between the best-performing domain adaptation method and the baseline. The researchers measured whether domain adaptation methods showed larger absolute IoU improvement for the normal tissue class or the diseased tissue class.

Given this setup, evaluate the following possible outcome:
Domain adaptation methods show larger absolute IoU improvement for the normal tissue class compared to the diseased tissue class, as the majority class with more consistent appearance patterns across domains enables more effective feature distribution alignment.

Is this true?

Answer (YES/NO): NO